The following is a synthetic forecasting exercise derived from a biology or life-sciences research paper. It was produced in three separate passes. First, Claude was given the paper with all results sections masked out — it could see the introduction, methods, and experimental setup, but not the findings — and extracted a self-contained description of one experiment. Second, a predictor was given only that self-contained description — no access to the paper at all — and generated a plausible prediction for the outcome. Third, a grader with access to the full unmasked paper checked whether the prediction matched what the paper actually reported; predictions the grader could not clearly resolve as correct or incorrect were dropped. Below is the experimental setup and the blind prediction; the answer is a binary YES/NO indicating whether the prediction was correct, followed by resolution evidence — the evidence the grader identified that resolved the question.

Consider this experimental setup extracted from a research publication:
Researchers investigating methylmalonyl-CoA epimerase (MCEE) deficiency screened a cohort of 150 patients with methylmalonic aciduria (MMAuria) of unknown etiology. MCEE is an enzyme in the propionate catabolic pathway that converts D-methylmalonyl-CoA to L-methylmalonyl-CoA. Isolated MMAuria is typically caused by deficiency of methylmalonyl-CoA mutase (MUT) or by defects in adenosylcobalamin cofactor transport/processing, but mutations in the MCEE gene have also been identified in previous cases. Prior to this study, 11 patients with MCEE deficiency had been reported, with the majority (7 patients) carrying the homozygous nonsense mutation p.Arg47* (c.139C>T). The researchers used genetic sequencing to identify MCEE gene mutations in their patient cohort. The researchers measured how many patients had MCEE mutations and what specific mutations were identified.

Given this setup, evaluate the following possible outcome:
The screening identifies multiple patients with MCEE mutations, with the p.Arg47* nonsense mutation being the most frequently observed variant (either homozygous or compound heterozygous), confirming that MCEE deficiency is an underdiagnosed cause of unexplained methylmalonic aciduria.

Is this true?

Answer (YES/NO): YES